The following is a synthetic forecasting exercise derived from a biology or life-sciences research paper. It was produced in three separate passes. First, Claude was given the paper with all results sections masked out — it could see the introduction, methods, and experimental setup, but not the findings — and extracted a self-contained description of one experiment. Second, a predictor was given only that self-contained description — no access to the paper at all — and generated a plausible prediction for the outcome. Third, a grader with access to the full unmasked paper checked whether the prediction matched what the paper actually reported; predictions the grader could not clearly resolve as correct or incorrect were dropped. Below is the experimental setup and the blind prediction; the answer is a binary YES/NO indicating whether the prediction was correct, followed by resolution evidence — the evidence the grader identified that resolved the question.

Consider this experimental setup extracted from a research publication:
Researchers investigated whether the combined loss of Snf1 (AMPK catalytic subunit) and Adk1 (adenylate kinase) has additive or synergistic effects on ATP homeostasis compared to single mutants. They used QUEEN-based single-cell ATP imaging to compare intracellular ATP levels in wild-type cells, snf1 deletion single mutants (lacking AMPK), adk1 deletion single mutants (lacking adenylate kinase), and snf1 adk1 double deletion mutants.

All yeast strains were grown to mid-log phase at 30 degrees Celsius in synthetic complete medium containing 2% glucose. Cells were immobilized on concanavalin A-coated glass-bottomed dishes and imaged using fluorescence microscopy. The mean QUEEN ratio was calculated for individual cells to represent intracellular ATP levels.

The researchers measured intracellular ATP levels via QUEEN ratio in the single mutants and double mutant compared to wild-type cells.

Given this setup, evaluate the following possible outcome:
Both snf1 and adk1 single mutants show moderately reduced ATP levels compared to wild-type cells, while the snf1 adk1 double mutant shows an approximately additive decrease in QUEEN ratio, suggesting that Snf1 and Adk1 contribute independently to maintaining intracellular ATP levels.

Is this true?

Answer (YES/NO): NO